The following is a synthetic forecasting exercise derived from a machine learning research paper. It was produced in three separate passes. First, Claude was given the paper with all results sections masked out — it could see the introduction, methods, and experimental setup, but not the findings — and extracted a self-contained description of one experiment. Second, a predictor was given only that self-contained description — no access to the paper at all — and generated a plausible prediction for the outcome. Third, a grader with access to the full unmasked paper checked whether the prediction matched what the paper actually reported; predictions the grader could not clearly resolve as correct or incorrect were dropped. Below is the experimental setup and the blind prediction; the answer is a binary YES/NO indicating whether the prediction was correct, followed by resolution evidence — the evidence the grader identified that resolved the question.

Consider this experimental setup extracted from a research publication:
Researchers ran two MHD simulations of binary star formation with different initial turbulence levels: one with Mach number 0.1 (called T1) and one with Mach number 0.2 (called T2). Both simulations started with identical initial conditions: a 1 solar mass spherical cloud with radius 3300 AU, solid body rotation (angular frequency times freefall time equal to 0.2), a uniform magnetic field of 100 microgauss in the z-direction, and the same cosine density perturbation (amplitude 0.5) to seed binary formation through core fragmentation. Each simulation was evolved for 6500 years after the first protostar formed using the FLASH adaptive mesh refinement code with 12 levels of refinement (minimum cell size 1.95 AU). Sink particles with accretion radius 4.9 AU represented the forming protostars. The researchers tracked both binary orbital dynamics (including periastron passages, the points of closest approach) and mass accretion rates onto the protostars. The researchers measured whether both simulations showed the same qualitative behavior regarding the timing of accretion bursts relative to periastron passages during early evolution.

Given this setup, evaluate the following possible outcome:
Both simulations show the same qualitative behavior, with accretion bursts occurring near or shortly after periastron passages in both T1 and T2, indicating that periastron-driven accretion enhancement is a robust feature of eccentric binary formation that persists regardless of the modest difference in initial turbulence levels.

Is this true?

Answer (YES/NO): YES